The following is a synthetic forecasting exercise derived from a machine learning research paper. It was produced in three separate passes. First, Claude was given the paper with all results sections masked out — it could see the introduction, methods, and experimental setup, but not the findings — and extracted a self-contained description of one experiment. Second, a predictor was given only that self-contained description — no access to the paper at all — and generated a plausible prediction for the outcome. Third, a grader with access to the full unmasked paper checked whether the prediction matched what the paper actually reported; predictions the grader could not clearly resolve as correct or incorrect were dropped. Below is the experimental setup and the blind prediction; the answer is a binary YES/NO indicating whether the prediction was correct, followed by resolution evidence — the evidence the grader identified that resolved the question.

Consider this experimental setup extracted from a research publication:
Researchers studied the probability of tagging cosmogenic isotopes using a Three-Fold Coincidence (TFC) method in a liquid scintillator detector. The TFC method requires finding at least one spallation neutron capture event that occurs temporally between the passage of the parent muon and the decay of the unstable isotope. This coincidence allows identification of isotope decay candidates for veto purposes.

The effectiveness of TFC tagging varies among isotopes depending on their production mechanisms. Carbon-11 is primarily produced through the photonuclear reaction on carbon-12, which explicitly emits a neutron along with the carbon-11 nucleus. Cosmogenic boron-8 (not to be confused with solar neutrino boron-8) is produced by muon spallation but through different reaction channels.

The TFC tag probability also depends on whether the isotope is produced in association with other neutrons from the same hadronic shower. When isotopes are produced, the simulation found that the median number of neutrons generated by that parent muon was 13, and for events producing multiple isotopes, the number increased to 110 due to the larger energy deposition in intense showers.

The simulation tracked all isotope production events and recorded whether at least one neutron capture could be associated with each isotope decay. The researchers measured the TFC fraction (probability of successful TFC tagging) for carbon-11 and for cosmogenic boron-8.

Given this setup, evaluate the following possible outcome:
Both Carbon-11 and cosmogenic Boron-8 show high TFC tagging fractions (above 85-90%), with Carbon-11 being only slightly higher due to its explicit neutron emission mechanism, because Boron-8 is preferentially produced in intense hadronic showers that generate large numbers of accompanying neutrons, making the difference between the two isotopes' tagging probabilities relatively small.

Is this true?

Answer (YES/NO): NO